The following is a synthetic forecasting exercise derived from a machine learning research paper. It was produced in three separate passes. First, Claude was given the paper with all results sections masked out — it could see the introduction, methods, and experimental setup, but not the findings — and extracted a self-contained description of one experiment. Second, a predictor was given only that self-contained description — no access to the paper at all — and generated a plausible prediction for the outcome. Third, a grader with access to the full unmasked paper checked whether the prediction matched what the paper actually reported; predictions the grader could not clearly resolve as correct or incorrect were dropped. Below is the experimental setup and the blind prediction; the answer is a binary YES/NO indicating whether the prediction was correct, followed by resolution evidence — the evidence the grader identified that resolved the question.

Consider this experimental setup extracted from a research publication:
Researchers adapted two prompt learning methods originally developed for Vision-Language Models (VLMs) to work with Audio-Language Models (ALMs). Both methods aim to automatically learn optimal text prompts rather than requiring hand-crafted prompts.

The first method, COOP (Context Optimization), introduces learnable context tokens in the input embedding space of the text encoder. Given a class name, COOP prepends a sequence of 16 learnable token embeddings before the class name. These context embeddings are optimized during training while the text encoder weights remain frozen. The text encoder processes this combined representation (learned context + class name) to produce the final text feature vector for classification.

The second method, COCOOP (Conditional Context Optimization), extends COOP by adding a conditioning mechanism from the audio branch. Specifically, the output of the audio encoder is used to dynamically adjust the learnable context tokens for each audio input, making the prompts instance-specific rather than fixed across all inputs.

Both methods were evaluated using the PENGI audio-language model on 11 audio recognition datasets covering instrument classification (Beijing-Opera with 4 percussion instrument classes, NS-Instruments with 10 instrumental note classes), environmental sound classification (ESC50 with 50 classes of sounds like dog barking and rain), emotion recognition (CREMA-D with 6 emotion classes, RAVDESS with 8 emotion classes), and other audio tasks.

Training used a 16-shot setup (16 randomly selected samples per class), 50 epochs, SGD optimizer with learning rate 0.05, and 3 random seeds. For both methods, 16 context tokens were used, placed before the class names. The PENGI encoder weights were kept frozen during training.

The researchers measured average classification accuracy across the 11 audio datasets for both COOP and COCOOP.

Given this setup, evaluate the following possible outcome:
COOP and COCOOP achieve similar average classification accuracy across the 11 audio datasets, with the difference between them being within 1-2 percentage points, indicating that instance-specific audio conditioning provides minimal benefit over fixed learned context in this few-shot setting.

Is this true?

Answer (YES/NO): NO